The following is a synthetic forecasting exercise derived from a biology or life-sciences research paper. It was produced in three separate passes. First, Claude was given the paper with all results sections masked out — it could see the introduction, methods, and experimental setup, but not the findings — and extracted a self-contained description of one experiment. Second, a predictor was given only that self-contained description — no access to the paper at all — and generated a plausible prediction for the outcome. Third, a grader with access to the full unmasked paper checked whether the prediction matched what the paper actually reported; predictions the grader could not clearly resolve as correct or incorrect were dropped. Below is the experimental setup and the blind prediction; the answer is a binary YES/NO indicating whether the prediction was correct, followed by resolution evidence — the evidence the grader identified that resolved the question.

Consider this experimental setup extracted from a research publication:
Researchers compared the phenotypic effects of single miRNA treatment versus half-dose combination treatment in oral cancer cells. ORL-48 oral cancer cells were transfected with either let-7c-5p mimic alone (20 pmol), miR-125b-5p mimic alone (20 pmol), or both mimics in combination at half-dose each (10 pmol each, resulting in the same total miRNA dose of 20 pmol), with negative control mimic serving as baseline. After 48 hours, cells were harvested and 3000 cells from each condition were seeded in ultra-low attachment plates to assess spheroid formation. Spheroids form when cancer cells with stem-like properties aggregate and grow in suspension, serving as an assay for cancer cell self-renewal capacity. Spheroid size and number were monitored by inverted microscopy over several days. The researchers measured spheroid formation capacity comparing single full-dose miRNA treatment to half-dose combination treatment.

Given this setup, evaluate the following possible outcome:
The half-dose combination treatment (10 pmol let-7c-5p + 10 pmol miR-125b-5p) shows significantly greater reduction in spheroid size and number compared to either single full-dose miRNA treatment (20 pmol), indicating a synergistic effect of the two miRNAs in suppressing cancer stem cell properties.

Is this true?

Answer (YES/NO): YES